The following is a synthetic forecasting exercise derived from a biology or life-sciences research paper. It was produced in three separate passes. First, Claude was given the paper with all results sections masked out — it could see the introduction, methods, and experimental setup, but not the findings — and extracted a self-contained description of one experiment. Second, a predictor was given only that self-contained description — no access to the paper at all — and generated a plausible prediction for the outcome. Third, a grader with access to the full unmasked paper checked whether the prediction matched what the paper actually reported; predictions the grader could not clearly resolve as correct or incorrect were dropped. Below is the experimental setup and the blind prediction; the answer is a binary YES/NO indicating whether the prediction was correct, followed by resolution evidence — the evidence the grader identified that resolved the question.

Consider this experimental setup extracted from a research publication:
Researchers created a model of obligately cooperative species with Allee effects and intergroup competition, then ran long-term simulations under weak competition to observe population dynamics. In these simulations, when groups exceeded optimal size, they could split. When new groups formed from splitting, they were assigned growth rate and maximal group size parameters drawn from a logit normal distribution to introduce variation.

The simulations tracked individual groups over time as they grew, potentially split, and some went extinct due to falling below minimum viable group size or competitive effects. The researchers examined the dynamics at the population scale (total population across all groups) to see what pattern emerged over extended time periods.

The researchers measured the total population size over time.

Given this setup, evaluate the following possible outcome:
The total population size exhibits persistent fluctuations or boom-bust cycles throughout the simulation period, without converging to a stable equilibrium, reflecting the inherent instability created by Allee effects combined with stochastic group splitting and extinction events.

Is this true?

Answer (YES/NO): YES